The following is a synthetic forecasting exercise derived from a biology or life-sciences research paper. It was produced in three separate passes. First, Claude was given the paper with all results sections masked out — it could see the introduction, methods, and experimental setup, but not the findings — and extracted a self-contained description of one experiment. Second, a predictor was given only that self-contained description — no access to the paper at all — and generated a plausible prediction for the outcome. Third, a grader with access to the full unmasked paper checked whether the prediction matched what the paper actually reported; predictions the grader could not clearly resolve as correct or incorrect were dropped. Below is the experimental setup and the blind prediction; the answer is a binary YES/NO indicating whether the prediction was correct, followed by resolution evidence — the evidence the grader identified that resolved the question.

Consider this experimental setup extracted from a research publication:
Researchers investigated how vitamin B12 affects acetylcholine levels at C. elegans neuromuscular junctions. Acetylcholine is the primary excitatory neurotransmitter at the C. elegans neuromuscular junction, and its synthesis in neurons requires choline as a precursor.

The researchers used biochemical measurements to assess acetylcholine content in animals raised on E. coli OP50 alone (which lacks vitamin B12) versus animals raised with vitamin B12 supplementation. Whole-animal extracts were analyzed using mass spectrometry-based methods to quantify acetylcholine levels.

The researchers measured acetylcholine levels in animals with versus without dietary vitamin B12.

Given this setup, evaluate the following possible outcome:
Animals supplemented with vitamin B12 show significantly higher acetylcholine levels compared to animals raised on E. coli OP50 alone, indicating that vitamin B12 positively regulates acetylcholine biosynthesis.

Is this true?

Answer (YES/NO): NO